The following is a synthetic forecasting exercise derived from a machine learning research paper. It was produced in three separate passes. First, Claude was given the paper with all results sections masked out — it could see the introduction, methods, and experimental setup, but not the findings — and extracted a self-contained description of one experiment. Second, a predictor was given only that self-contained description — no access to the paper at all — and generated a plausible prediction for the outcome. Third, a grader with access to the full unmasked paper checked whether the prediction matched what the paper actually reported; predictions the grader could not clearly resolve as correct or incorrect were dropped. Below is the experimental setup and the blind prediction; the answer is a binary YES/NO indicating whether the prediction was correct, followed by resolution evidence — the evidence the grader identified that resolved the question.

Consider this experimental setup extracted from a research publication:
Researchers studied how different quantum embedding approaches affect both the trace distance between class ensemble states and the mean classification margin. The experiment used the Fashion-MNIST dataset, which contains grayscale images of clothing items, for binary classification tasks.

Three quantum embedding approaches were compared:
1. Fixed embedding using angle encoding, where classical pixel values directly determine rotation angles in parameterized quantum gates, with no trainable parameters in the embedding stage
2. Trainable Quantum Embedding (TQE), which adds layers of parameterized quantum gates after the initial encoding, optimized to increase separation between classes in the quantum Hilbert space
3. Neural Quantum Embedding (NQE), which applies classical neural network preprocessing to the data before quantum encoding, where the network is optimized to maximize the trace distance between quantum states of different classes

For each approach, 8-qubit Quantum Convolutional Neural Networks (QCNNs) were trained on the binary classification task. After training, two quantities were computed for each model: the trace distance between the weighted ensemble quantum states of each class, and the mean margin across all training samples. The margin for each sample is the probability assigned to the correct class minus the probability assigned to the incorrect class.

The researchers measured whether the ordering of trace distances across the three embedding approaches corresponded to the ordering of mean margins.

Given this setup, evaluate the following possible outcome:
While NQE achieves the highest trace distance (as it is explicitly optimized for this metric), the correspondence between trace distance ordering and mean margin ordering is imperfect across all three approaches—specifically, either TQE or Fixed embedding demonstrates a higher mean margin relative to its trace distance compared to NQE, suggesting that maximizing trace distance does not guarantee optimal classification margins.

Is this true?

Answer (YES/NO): NO